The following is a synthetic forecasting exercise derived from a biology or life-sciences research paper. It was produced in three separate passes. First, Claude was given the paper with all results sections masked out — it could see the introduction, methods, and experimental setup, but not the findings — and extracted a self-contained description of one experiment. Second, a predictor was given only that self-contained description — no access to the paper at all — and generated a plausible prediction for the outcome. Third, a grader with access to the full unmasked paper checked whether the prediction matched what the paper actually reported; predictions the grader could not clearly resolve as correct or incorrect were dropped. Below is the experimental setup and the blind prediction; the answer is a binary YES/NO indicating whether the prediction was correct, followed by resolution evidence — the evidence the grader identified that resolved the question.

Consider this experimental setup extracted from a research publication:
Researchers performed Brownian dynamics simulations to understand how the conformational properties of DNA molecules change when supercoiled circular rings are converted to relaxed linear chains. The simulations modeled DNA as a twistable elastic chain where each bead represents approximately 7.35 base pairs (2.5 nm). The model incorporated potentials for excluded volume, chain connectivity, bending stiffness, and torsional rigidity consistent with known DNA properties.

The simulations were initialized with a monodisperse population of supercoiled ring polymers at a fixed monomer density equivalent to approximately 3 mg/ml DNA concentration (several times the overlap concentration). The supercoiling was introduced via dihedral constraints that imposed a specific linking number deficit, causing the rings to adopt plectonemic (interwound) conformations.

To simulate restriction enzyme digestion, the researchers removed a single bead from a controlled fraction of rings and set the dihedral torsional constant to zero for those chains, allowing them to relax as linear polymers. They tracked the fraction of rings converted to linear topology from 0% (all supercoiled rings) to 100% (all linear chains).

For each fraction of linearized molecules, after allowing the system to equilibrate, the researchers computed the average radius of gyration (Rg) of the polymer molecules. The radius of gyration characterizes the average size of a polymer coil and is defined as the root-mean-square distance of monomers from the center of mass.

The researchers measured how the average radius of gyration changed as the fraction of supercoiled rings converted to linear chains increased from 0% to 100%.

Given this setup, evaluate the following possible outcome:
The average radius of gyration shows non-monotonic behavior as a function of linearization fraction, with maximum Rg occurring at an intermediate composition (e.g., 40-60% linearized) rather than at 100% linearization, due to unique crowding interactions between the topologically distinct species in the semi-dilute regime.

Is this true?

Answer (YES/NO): NO